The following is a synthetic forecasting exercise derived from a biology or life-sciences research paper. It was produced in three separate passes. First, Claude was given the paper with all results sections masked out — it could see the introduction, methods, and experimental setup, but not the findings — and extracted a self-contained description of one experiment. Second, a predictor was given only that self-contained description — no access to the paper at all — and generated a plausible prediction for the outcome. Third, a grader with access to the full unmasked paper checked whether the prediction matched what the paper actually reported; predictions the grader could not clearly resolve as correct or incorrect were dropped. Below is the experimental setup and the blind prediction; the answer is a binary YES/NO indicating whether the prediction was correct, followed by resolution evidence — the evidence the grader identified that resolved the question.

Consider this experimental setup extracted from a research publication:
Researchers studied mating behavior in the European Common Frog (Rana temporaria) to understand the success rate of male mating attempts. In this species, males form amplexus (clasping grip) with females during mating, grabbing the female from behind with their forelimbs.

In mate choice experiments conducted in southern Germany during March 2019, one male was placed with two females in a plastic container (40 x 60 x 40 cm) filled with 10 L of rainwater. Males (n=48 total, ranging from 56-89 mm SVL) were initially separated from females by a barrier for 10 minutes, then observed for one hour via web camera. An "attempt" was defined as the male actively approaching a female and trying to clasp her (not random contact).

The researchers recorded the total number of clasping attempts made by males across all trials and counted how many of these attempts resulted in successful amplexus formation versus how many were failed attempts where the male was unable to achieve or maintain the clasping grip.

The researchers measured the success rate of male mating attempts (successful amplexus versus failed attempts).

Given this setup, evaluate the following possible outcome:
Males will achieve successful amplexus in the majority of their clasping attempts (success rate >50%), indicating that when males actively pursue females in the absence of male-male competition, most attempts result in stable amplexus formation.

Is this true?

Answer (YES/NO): NO